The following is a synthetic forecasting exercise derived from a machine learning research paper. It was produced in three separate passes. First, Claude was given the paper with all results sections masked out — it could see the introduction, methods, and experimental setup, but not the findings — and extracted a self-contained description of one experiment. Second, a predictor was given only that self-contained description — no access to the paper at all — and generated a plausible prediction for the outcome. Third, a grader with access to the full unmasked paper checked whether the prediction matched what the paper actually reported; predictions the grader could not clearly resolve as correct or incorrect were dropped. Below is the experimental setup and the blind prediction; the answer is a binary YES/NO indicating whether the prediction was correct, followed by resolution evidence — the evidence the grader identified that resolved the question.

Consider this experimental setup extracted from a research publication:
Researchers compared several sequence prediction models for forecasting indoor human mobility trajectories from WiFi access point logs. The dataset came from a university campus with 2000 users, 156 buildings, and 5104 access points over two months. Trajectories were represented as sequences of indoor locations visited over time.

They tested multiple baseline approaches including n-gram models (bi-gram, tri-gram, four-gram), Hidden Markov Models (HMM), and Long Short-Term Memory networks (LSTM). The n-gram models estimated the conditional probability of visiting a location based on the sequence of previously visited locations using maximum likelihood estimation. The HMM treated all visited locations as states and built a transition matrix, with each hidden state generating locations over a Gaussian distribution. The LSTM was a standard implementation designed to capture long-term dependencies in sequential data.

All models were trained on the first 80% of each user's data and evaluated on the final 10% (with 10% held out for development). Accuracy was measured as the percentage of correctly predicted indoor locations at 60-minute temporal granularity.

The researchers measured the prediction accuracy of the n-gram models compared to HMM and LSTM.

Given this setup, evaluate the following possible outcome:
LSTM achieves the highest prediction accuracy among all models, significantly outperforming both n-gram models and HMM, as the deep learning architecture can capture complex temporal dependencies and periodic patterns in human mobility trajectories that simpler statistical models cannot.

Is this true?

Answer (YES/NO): NO